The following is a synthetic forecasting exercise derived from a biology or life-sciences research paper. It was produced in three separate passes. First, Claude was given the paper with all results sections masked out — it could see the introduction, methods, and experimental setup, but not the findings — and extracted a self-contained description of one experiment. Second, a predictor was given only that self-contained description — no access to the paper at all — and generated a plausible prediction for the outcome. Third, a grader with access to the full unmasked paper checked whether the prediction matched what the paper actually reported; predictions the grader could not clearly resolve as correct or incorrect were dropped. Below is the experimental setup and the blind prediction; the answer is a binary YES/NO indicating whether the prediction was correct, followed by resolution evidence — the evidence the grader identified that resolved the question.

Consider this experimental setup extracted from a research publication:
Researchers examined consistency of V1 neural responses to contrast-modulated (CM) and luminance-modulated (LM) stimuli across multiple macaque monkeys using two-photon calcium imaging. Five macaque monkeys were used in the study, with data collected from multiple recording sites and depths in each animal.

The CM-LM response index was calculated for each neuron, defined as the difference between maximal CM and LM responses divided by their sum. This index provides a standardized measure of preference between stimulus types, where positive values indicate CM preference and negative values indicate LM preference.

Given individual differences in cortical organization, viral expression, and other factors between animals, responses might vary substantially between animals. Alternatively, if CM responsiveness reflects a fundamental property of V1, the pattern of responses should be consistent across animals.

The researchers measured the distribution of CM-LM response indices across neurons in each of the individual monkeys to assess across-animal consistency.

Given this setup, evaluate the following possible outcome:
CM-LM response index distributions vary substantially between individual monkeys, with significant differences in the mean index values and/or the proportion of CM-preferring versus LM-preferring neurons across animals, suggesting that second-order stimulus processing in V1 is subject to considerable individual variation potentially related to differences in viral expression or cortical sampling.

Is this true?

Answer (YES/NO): NO